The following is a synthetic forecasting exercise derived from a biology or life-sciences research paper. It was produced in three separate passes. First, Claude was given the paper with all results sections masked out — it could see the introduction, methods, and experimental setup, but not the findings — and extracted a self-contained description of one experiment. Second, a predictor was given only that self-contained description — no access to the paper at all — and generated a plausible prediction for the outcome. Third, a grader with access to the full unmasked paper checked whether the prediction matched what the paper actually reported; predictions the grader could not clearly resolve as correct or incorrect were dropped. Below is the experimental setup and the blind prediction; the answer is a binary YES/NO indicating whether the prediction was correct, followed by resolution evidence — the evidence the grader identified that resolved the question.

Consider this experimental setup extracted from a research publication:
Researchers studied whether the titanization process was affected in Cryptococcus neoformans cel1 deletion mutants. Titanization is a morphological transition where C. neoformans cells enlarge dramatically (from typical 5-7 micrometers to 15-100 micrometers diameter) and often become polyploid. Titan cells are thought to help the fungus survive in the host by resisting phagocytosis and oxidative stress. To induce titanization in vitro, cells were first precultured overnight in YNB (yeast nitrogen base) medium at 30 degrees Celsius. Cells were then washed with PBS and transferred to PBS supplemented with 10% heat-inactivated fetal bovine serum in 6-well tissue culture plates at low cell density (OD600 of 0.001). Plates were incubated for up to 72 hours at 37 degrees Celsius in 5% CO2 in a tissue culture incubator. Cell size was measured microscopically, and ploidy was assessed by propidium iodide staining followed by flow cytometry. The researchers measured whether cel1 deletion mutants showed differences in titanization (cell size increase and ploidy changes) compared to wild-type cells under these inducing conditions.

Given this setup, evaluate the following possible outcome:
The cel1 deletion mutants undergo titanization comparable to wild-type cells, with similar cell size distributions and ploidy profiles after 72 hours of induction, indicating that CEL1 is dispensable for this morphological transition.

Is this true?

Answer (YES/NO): NO